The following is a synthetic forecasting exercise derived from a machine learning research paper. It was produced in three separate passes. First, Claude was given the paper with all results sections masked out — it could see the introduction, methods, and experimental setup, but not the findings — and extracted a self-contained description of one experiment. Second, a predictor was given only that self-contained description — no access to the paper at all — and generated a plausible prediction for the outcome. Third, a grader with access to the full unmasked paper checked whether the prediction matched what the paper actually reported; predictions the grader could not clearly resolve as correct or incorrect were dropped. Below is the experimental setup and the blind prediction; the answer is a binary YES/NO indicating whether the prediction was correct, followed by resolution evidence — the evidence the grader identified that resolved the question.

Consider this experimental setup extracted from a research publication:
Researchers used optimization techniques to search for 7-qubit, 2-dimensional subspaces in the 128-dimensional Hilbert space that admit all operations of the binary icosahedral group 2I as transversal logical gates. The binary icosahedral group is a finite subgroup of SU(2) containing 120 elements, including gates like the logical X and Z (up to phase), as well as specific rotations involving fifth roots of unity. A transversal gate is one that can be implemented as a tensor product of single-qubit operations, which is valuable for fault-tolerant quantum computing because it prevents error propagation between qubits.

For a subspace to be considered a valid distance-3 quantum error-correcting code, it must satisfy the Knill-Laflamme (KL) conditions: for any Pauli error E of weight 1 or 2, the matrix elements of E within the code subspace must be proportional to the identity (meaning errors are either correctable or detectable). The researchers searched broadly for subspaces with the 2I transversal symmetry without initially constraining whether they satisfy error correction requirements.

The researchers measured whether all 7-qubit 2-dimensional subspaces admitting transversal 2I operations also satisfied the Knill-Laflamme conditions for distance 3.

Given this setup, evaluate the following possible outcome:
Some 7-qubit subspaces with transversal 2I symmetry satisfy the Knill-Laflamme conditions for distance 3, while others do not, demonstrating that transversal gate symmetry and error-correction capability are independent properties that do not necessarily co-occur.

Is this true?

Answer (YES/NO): YES